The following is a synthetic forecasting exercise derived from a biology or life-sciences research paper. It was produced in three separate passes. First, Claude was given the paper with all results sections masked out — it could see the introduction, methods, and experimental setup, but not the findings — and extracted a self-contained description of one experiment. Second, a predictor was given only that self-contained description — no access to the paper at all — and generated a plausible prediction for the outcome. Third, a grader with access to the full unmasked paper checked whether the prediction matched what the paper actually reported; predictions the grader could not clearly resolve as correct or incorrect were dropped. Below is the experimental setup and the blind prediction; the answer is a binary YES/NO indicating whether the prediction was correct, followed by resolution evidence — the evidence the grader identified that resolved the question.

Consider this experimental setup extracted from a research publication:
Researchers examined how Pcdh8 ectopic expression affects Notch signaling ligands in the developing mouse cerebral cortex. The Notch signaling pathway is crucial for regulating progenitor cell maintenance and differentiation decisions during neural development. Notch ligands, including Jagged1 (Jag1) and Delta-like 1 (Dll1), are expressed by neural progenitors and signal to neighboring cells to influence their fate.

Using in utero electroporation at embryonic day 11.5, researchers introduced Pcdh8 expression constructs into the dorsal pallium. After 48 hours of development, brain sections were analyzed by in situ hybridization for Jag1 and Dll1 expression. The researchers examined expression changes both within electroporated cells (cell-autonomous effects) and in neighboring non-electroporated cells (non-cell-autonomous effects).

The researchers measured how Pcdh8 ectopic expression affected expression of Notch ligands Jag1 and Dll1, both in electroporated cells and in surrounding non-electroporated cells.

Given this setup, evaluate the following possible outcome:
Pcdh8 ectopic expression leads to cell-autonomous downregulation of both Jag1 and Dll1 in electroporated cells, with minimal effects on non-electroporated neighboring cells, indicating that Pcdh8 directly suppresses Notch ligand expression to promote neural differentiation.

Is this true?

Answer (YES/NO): NO